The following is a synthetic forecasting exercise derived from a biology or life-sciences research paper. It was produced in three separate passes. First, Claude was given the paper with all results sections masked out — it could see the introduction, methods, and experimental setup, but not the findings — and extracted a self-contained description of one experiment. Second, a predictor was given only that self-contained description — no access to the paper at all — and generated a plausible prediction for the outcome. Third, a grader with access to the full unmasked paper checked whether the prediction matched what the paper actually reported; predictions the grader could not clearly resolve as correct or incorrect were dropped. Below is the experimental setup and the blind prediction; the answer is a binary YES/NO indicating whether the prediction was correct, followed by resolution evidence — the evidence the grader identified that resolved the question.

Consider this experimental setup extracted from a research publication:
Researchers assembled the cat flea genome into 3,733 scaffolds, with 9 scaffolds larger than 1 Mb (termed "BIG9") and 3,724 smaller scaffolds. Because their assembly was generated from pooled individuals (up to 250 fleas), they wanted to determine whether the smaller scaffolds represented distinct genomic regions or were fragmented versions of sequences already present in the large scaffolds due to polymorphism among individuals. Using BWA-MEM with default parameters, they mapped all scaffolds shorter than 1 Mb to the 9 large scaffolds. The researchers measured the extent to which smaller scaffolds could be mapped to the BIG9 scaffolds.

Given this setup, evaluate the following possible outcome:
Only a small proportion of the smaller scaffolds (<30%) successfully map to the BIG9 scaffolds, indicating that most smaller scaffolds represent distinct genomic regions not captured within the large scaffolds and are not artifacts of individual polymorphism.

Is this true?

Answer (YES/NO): NO